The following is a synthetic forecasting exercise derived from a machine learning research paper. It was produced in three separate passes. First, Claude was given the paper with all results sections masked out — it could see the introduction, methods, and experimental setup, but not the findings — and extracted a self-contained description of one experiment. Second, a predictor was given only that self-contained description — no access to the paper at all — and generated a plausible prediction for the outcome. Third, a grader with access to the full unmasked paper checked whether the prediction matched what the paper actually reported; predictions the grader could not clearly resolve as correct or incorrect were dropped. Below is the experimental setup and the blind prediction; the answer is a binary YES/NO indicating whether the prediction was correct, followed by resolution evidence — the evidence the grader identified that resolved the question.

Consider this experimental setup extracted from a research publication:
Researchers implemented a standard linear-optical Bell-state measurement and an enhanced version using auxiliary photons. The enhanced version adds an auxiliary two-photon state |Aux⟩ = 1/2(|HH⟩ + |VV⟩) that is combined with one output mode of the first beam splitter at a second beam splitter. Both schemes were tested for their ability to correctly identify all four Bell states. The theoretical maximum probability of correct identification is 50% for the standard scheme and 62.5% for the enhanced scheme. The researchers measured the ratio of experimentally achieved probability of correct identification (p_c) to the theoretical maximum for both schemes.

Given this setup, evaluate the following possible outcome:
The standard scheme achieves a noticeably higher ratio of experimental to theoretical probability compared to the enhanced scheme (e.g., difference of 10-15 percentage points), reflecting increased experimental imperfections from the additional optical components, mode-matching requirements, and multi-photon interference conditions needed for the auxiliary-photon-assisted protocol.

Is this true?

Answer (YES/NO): NO